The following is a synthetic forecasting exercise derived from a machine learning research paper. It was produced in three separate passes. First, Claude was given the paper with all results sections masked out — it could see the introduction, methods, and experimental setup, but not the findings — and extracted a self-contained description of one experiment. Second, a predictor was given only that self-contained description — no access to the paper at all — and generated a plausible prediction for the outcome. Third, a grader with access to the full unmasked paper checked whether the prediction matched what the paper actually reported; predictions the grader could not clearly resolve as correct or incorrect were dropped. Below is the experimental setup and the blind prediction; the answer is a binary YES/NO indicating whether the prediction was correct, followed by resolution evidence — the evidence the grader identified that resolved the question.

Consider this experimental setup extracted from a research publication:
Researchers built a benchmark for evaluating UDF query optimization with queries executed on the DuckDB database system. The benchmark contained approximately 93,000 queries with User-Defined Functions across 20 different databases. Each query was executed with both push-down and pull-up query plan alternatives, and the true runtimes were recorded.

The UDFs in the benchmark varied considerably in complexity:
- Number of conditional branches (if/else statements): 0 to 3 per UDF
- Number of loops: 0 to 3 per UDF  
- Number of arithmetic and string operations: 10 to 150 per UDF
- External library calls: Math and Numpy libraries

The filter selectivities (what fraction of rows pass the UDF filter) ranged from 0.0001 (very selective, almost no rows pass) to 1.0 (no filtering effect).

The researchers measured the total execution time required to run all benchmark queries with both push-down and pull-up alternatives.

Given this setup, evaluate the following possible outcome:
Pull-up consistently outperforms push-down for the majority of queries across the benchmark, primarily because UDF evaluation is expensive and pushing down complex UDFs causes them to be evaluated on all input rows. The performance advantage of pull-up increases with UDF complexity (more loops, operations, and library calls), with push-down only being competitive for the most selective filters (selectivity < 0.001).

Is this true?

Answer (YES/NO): NO